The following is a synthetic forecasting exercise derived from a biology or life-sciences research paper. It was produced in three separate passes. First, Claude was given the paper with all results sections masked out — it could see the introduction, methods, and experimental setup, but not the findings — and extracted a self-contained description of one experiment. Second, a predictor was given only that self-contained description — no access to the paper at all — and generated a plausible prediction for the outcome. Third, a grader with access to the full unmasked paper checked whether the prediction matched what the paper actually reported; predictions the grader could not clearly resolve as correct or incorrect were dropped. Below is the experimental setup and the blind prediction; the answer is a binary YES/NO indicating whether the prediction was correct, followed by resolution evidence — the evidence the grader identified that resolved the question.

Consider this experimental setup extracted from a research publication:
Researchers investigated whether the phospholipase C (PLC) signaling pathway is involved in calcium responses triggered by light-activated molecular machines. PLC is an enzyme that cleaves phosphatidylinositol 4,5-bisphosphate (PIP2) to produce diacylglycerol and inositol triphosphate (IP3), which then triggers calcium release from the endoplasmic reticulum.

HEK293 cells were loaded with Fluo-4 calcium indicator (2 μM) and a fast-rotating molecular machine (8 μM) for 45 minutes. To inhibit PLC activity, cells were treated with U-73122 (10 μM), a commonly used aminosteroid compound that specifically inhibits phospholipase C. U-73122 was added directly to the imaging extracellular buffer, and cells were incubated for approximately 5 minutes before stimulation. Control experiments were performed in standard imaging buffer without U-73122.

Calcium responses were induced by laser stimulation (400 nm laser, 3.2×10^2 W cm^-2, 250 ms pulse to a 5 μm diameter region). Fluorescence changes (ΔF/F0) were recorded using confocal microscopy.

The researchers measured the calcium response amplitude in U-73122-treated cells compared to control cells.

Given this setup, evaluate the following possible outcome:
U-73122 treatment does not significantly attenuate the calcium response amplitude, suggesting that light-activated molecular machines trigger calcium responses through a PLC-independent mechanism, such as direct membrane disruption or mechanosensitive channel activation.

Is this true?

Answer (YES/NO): NO